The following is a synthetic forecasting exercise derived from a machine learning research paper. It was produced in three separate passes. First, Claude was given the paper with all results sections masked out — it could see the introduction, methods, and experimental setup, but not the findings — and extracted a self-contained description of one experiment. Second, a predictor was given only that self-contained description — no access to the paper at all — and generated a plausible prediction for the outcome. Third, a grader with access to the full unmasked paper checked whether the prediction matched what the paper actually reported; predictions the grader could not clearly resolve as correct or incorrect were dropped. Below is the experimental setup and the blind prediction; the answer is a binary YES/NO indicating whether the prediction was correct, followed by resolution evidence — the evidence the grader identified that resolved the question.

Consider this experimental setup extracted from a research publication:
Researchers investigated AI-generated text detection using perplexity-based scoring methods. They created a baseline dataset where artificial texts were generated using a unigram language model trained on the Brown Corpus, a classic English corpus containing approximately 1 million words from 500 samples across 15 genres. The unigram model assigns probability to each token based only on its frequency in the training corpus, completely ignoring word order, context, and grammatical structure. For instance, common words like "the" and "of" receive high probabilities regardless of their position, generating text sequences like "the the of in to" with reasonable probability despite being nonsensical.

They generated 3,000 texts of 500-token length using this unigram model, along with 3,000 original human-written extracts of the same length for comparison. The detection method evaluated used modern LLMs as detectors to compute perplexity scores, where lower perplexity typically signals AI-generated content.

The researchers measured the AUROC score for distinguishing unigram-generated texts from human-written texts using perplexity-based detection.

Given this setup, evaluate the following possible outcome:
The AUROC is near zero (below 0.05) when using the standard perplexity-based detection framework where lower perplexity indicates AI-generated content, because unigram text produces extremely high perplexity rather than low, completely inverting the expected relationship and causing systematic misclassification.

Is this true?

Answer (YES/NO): YES